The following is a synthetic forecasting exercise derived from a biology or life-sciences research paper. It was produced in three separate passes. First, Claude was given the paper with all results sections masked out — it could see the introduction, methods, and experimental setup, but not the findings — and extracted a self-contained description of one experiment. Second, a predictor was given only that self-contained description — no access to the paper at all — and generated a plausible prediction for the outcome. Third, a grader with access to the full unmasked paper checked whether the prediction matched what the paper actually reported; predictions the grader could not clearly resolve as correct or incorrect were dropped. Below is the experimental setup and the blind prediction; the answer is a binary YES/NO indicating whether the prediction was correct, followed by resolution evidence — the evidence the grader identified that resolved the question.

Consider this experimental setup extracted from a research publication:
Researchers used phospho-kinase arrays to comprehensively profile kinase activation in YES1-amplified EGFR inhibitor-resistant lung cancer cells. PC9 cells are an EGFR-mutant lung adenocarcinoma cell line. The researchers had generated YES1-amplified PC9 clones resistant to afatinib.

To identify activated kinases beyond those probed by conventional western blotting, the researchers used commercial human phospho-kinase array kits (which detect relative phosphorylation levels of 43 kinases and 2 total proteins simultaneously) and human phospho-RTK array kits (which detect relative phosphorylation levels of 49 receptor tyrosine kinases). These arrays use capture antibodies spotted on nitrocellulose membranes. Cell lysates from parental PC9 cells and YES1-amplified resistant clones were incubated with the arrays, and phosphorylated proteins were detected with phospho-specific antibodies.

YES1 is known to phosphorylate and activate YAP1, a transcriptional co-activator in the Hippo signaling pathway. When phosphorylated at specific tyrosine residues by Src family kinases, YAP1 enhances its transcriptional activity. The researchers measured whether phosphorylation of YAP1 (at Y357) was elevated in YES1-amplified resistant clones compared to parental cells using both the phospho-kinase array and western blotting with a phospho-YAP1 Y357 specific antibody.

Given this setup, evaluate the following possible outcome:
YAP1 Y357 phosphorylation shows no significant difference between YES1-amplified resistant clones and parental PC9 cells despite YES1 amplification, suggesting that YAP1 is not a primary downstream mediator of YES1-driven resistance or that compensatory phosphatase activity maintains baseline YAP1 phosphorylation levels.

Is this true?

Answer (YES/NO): NO